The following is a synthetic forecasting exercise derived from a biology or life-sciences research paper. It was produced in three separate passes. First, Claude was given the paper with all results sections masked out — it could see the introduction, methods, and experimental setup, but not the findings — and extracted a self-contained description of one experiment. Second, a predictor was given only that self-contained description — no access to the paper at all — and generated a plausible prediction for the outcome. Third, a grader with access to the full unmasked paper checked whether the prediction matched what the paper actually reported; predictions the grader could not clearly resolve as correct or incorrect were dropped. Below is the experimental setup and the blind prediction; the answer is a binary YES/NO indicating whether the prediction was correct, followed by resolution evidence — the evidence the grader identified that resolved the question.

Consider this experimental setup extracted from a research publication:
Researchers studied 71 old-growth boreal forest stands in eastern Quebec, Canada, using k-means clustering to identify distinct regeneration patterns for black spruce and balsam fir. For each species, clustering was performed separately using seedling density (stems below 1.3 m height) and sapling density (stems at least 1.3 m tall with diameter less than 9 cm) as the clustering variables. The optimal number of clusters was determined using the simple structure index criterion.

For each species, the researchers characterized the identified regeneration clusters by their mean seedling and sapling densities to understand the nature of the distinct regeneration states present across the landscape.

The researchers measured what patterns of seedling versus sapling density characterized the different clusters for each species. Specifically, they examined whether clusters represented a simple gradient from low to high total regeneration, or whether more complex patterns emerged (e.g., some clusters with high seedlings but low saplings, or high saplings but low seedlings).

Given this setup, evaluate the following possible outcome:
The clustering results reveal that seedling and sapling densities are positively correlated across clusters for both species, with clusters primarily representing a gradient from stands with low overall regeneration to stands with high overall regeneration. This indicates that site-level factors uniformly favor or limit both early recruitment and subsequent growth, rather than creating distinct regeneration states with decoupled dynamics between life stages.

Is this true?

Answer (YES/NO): NO